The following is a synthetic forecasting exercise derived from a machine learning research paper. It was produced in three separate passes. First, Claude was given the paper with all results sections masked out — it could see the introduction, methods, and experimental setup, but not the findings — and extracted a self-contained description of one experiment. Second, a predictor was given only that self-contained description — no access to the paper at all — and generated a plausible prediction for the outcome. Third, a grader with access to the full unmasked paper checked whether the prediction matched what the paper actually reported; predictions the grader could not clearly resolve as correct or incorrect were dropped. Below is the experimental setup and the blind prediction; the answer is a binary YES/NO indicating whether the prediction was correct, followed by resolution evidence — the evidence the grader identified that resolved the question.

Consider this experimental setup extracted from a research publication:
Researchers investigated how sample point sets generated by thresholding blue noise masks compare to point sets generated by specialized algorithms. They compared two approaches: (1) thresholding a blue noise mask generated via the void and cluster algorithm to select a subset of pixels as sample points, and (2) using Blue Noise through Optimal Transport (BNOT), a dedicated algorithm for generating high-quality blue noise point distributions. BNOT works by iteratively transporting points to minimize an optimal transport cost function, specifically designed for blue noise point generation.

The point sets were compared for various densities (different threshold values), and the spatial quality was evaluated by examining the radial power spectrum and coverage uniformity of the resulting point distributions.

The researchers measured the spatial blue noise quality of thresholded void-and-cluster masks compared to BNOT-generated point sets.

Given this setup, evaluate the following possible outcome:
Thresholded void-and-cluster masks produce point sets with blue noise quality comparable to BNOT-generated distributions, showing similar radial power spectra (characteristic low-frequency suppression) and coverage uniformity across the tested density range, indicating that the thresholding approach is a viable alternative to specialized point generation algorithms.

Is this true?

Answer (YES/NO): NO